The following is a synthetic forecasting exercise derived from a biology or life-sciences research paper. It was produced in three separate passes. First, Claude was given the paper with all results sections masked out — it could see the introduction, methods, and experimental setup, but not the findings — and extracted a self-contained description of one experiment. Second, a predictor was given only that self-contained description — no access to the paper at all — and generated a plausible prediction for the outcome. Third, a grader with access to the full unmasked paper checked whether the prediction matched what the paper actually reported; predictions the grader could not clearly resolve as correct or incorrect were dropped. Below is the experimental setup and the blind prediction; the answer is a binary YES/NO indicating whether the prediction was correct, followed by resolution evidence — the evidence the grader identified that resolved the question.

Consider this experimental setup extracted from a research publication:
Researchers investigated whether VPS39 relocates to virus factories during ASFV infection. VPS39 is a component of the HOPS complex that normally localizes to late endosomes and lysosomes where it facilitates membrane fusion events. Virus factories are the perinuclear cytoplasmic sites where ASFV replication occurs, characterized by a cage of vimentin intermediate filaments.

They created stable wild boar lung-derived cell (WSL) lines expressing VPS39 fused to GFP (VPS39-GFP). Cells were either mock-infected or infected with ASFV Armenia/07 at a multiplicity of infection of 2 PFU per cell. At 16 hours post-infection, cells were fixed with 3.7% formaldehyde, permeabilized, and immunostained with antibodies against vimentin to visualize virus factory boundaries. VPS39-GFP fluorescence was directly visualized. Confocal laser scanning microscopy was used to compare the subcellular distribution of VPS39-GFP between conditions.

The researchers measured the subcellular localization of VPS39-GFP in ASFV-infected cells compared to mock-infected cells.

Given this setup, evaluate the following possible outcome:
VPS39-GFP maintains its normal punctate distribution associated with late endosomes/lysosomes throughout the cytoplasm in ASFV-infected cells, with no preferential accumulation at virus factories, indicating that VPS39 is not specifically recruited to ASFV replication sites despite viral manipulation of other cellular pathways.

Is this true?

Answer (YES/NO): NO